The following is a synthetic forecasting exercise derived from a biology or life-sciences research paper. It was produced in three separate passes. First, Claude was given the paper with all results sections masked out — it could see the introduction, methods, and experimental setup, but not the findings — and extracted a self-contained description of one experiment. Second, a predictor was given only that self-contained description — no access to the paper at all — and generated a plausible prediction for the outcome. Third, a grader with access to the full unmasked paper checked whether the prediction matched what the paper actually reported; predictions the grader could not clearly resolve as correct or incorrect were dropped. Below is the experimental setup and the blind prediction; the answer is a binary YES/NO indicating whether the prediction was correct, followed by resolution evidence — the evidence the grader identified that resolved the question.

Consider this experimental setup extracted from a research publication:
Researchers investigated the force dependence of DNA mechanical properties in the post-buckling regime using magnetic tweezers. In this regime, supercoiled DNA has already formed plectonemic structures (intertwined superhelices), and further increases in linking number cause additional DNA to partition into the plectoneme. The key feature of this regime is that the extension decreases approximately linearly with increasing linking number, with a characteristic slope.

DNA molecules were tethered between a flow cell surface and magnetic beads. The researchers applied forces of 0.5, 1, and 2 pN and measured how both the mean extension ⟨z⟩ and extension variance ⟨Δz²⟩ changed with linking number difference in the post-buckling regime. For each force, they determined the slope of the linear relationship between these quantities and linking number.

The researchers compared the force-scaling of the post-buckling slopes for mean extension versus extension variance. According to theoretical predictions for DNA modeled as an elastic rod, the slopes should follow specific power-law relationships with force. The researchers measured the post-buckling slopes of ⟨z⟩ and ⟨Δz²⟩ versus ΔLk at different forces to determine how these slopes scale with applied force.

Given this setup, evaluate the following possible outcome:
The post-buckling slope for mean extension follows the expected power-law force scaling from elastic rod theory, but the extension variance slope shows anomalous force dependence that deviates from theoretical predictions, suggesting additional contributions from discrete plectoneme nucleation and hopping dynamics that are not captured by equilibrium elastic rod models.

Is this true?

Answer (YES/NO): NO